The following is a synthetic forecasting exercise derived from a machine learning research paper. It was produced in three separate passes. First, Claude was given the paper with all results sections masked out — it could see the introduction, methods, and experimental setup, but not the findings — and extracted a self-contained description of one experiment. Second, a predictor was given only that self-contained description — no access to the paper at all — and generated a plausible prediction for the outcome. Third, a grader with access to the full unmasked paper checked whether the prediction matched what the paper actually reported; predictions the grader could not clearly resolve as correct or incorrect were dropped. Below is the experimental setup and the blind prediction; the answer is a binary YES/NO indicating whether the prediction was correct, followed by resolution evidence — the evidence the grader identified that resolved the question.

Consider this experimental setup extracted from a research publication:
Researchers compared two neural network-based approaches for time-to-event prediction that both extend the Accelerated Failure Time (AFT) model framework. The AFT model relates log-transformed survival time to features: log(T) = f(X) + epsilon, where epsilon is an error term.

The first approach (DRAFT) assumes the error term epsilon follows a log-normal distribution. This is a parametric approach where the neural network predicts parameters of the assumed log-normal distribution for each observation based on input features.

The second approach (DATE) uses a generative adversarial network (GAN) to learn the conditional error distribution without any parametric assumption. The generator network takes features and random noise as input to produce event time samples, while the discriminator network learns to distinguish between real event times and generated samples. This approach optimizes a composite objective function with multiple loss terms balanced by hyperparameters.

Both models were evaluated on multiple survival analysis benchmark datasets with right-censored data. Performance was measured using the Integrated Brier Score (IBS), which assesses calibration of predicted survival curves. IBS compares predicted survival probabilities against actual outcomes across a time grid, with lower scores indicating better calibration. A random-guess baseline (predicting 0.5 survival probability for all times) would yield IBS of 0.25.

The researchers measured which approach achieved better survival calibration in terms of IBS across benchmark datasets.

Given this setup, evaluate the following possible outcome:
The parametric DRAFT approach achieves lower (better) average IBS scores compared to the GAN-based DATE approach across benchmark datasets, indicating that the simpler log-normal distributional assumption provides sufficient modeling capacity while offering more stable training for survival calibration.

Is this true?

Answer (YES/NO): NO